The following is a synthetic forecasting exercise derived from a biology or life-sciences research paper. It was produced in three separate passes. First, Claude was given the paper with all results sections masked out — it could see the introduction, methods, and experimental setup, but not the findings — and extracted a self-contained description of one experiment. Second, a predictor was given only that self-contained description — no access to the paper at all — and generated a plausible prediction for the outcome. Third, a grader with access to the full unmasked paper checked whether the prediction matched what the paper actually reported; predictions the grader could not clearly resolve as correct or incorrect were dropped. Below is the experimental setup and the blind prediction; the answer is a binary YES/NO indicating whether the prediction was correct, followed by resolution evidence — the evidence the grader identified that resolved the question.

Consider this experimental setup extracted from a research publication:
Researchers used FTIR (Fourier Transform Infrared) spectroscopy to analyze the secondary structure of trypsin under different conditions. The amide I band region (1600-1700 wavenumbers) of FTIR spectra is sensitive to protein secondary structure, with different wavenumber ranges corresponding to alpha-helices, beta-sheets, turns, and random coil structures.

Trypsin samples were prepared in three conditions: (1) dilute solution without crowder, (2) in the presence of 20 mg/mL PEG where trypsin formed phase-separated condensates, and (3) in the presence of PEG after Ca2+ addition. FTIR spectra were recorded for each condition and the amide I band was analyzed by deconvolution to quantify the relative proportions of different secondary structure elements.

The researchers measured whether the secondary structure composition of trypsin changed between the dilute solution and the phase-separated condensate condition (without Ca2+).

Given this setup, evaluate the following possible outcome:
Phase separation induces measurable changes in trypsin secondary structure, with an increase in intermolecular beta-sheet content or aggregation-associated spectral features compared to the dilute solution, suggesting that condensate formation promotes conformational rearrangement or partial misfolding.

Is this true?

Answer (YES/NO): NO